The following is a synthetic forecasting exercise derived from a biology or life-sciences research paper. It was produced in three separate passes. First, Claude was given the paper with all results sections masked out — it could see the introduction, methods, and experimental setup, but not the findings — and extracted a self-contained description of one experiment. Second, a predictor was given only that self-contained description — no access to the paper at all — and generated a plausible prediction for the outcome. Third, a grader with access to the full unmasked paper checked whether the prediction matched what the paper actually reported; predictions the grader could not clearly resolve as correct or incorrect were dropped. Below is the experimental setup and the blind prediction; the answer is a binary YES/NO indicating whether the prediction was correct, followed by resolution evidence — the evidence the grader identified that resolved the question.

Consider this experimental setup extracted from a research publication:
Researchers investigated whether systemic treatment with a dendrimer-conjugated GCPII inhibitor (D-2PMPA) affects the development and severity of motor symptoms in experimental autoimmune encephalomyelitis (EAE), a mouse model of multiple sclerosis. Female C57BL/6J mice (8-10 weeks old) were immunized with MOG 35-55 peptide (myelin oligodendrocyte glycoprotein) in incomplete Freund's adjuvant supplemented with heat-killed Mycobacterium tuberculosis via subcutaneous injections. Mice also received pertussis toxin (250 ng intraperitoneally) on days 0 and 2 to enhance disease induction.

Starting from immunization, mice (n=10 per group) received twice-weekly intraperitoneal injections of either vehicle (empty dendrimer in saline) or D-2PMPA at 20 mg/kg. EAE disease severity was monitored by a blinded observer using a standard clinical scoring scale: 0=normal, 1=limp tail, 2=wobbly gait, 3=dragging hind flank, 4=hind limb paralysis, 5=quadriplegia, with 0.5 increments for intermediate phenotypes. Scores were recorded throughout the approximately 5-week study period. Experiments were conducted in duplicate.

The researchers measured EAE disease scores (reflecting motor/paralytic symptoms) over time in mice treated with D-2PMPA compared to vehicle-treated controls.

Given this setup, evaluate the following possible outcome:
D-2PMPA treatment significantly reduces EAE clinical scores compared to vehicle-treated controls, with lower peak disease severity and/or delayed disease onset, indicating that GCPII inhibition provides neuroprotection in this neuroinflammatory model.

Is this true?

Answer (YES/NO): NO